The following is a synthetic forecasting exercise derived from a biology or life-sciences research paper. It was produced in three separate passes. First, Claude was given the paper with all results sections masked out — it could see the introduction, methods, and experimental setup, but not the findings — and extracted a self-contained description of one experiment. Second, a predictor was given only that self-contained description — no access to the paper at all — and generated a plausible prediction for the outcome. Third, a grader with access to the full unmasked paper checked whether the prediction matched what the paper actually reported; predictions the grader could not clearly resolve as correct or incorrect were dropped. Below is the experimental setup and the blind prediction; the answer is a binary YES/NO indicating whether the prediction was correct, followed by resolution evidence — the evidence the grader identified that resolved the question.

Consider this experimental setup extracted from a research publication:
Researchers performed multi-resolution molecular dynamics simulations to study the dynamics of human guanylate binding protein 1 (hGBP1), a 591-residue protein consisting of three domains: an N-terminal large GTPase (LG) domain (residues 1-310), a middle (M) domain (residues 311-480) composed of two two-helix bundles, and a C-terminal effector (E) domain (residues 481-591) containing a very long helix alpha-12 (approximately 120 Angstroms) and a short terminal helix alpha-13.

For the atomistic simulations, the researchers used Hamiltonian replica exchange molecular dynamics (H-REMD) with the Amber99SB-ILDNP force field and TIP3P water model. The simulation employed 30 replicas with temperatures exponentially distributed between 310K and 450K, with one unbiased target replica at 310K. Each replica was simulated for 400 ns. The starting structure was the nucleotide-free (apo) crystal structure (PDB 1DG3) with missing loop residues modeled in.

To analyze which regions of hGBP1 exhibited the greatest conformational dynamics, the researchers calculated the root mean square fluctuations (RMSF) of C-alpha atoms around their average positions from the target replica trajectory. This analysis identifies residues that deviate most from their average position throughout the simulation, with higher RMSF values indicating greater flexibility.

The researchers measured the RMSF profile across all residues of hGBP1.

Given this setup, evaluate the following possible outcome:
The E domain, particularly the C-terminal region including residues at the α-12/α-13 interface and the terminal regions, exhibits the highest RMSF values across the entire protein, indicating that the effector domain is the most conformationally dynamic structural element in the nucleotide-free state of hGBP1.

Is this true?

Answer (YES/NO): NO